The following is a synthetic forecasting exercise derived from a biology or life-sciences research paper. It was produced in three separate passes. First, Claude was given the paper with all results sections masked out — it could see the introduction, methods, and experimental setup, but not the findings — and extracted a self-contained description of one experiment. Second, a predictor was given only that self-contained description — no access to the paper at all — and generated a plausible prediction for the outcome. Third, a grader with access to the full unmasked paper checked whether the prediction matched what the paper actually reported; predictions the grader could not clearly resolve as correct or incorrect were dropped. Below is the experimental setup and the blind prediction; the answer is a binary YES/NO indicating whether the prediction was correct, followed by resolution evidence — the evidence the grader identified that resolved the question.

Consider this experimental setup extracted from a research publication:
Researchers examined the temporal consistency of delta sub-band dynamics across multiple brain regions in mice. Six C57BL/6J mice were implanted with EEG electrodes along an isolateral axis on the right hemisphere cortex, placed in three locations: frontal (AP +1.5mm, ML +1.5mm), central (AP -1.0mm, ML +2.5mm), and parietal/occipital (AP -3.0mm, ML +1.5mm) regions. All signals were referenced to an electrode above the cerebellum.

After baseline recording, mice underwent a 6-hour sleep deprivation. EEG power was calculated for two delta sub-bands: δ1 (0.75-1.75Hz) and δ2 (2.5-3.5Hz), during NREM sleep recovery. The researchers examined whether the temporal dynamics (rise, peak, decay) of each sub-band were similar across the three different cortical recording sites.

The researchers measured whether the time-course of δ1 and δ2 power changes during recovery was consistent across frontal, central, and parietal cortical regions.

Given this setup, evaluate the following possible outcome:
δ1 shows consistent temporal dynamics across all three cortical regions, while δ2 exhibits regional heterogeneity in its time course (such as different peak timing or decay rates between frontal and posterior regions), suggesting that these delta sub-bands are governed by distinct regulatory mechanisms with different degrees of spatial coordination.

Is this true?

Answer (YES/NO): NO